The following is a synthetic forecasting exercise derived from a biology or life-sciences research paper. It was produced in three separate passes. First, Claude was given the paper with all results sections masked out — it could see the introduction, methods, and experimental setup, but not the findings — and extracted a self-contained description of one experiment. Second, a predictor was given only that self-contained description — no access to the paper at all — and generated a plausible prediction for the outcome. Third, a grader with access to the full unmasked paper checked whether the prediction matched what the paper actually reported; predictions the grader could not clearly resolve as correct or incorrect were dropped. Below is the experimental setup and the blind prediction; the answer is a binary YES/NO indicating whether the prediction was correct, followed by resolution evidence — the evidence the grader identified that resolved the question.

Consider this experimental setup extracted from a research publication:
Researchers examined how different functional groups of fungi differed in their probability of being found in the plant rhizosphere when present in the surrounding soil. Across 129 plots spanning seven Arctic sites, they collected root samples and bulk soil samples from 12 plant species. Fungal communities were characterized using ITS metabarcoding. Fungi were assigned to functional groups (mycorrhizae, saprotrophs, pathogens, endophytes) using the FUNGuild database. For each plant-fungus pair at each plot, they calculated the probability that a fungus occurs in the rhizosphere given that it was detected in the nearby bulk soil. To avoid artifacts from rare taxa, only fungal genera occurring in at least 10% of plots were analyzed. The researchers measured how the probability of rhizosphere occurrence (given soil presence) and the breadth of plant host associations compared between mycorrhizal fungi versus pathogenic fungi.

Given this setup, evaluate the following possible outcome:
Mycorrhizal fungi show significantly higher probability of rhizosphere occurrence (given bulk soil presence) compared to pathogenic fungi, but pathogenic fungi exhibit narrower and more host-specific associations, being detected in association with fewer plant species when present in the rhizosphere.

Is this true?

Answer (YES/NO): YES